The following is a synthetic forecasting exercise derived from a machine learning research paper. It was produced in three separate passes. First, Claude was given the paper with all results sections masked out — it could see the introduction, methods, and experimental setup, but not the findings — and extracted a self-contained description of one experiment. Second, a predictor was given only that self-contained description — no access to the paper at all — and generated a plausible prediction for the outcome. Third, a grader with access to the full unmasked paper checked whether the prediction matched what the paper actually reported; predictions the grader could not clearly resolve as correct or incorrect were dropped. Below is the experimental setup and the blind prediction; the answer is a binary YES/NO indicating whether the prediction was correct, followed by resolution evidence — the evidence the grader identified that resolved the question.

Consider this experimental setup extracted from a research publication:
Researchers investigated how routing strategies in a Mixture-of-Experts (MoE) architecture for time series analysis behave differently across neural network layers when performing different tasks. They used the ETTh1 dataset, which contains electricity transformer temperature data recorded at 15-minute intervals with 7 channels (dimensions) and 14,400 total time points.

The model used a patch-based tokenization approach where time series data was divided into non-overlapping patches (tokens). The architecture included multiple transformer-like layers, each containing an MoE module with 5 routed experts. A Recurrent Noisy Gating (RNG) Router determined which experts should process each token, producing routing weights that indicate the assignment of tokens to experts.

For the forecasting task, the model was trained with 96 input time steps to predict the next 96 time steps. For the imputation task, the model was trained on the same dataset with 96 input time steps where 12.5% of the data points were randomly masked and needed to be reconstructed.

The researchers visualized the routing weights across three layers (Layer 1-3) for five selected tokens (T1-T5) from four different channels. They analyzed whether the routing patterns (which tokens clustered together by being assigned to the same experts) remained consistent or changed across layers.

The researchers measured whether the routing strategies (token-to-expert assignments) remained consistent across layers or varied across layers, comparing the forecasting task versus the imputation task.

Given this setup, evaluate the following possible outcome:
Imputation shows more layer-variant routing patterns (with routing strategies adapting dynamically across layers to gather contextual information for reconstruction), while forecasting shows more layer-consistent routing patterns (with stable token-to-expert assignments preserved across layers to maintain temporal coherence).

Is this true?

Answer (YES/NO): YES